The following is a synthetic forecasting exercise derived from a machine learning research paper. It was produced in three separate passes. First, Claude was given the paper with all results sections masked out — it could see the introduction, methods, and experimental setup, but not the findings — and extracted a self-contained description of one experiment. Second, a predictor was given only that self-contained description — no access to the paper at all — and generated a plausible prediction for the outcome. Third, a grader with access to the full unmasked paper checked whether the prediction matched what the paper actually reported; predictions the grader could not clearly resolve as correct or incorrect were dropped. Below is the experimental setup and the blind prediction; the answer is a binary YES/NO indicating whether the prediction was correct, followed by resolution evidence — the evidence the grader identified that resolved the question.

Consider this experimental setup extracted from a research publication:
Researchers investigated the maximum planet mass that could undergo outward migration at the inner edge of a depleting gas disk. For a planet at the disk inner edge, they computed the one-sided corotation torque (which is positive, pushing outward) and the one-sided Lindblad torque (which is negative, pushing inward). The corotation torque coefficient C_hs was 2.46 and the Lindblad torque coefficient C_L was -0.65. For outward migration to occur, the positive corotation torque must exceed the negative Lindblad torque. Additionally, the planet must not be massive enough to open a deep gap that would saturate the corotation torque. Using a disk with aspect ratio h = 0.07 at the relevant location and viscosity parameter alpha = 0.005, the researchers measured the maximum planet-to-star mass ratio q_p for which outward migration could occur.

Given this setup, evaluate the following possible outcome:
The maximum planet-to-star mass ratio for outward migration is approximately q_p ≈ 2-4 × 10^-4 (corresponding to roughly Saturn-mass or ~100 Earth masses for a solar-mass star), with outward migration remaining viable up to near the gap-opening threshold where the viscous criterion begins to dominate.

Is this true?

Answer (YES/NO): YES